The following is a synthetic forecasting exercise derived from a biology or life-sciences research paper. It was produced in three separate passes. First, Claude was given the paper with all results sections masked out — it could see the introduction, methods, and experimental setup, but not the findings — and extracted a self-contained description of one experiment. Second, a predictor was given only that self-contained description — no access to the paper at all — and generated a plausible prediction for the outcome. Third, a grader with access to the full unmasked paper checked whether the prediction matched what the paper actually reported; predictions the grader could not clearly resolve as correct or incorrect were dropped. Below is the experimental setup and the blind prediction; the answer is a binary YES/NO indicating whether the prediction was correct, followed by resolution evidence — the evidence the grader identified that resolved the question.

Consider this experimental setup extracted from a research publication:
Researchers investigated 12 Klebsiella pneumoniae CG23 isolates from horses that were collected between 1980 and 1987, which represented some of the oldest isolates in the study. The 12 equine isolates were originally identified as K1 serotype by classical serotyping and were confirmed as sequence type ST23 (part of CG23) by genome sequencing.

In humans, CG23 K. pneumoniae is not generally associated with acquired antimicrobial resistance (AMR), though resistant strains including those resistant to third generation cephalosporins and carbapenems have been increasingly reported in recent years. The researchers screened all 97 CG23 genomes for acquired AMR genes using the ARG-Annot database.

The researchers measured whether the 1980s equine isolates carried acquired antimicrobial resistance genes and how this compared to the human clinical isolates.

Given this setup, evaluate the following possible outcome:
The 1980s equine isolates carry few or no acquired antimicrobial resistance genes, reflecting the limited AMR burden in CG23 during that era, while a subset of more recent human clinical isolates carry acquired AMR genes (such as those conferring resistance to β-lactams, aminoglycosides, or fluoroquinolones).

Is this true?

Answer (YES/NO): NO